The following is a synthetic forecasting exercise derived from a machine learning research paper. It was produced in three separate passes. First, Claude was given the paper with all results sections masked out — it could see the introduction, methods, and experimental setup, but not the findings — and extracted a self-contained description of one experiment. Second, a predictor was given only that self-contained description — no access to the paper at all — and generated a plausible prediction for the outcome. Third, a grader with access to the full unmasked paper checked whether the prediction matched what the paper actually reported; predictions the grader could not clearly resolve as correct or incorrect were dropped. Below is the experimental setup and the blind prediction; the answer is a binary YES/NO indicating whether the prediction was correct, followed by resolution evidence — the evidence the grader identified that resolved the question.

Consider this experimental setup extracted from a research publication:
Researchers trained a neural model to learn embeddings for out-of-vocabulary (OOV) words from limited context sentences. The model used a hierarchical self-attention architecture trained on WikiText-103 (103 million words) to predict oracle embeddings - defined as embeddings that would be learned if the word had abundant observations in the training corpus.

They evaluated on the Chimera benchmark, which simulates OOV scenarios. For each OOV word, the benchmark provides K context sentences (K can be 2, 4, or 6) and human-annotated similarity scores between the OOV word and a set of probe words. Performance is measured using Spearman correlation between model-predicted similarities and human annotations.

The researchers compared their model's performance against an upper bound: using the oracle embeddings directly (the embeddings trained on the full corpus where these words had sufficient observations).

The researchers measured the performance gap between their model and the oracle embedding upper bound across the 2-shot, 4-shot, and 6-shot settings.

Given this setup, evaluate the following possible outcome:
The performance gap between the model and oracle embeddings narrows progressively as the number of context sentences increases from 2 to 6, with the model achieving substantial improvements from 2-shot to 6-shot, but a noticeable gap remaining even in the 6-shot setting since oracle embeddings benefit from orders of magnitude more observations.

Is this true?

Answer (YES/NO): NO